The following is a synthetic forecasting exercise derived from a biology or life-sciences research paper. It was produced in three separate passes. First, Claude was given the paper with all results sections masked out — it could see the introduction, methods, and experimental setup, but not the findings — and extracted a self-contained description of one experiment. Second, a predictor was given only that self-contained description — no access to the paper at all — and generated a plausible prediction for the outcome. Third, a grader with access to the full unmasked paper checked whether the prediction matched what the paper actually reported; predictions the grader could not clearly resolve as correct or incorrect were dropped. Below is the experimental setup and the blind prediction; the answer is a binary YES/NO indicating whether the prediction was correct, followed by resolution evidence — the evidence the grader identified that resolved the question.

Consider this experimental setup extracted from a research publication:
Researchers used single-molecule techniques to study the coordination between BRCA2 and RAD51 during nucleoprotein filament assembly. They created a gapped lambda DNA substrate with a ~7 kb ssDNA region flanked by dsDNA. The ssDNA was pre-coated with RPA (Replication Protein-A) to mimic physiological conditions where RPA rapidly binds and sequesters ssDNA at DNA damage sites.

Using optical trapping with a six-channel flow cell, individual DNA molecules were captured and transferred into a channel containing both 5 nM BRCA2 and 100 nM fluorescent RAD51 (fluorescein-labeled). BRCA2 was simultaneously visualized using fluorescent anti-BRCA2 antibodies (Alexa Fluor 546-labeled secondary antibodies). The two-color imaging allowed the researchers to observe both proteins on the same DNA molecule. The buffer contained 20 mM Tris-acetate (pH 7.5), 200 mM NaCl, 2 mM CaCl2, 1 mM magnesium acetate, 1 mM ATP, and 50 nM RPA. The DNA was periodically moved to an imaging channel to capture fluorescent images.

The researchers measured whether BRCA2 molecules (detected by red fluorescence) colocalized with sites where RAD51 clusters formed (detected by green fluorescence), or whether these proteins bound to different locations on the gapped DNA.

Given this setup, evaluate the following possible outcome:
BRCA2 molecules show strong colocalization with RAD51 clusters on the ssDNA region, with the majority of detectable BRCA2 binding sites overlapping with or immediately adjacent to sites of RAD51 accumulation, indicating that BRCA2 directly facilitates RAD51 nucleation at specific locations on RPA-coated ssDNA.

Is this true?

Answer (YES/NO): NO